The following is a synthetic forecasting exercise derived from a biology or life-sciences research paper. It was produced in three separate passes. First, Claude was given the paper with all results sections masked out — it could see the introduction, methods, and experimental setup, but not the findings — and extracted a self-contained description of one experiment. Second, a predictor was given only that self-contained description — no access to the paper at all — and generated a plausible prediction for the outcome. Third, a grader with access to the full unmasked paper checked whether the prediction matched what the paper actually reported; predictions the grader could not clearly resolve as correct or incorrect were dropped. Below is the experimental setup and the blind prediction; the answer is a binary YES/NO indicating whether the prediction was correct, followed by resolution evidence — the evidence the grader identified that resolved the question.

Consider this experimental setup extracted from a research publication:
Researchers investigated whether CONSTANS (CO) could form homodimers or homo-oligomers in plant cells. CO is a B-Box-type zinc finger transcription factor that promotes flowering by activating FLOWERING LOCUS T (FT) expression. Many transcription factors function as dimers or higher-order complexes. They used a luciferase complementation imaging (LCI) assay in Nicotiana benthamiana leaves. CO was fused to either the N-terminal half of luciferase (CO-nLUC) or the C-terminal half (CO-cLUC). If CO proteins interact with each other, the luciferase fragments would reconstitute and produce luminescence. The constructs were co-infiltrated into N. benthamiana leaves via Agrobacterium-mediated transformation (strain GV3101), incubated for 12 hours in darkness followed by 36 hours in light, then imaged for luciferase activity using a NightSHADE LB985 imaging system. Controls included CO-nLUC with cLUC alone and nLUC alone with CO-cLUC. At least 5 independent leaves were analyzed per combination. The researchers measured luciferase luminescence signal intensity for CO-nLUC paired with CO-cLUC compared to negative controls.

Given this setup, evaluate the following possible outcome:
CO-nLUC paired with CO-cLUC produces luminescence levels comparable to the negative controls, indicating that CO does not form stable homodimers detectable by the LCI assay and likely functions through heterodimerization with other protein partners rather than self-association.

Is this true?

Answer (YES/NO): NO